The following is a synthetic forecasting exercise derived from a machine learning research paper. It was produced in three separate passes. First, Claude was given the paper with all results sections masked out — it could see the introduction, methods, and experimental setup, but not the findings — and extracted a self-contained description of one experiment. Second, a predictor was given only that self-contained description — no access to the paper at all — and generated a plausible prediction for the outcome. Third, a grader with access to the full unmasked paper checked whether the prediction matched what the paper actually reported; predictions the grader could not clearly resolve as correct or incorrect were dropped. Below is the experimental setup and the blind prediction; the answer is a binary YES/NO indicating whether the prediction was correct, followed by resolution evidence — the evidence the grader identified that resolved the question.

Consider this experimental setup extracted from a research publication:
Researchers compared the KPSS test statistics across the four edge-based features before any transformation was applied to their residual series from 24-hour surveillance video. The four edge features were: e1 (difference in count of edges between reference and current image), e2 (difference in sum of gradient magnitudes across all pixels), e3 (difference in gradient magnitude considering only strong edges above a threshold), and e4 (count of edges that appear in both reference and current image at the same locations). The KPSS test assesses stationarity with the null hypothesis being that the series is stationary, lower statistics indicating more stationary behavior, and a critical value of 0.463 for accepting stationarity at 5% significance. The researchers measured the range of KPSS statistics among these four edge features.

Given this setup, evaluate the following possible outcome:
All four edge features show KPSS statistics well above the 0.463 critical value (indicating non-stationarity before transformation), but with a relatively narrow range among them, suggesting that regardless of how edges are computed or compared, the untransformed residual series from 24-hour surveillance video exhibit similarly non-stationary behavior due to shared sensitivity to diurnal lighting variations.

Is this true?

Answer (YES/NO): YES